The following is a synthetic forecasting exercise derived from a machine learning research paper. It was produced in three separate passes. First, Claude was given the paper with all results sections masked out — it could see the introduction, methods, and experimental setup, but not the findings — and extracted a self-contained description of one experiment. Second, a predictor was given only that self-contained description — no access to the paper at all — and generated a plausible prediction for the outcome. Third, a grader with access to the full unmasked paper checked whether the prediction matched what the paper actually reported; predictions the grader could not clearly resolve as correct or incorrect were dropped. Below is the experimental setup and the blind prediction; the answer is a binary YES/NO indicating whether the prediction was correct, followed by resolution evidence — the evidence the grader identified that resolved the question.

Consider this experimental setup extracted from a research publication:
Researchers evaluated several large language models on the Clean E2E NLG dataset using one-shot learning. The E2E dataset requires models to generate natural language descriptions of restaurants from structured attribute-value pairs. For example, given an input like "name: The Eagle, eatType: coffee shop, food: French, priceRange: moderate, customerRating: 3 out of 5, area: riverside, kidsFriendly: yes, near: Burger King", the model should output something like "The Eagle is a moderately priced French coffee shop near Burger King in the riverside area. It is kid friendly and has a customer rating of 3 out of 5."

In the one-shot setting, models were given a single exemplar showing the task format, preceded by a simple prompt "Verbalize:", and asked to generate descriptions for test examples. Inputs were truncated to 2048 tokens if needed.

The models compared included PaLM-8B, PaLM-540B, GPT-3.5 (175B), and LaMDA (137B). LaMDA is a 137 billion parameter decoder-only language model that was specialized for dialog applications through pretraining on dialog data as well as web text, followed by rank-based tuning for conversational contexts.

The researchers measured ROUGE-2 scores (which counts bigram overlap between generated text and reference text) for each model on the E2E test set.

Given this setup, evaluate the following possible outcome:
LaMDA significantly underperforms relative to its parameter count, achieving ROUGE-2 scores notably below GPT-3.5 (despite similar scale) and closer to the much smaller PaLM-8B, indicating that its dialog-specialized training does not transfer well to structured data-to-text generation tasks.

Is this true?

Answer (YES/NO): NO